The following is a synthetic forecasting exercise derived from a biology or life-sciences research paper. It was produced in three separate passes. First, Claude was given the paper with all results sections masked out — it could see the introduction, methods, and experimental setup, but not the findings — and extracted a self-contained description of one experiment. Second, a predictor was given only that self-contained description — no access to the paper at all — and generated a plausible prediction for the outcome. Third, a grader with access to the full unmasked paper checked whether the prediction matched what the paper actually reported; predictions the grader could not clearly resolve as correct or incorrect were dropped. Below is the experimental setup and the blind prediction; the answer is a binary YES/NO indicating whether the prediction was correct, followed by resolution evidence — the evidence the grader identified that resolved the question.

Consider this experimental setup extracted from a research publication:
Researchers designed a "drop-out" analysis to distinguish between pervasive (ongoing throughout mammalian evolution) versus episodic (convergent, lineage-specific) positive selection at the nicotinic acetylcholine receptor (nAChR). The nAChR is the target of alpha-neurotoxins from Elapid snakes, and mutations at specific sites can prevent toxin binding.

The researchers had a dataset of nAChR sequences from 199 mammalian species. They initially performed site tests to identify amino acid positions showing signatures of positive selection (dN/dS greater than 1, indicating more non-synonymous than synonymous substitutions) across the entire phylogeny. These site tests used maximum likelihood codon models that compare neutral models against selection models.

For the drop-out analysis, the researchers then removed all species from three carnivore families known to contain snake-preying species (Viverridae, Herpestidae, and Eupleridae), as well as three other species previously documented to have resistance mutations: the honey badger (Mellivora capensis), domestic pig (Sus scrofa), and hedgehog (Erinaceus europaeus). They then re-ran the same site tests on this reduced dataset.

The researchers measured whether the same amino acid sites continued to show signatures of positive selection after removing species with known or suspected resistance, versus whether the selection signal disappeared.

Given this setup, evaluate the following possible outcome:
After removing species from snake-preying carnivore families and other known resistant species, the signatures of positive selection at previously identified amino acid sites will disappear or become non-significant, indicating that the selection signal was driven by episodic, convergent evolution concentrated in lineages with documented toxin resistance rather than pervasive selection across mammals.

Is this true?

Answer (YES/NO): YES